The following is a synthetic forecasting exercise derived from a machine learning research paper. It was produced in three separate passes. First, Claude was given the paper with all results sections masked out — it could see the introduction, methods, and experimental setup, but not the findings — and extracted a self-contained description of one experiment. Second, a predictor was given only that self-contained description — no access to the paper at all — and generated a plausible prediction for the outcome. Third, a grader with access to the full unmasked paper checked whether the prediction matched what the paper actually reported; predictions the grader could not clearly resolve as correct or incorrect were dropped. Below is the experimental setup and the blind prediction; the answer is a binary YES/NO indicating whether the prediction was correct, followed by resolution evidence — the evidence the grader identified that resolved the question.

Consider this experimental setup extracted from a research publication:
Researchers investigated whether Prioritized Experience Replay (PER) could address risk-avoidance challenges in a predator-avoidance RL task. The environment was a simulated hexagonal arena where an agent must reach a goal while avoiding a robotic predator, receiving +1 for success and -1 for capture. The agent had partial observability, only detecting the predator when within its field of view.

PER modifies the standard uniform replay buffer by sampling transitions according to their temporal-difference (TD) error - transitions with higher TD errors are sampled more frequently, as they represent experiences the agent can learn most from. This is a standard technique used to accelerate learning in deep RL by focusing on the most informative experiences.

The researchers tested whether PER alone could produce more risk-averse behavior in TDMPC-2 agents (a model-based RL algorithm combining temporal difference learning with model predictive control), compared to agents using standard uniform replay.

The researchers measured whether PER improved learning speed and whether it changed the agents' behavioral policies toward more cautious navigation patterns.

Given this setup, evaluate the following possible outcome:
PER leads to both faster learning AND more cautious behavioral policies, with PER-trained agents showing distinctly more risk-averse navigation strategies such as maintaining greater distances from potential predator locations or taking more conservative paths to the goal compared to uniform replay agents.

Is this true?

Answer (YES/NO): NO